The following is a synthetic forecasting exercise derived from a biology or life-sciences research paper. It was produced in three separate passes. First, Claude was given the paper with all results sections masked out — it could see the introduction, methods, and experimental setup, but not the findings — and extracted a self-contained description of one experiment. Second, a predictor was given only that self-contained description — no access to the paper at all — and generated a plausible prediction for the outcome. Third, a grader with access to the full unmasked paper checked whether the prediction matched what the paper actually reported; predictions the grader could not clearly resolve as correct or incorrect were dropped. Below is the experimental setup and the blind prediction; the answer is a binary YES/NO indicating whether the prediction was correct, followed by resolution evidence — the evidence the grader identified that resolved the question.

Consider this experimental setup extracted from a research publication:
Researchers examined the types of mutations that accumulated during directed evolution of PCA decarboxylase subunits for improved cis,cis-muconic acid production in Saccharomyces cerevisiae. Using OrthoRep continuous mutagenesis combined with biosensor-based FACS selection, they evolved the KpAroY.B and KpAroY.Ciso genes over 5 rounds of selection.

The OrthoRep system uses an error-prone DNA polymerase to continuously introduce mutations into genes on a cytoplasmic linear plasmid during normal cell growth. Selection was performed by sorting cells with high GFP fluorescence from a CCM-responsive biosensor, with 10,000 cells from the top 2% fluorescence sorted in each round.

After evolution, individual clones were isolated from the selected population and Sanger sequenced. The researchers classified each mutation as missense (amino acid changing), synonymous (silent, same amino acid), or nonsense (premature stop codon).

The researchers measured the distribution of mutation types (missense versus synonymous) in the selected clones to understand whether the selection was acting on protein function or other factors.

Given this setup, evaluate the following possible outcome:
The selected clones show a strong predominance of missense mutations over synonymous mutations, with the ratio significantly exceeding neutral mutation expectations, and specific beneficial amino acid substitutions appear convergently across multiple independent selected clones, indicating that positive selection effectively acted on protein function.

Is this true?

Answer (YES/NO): NO